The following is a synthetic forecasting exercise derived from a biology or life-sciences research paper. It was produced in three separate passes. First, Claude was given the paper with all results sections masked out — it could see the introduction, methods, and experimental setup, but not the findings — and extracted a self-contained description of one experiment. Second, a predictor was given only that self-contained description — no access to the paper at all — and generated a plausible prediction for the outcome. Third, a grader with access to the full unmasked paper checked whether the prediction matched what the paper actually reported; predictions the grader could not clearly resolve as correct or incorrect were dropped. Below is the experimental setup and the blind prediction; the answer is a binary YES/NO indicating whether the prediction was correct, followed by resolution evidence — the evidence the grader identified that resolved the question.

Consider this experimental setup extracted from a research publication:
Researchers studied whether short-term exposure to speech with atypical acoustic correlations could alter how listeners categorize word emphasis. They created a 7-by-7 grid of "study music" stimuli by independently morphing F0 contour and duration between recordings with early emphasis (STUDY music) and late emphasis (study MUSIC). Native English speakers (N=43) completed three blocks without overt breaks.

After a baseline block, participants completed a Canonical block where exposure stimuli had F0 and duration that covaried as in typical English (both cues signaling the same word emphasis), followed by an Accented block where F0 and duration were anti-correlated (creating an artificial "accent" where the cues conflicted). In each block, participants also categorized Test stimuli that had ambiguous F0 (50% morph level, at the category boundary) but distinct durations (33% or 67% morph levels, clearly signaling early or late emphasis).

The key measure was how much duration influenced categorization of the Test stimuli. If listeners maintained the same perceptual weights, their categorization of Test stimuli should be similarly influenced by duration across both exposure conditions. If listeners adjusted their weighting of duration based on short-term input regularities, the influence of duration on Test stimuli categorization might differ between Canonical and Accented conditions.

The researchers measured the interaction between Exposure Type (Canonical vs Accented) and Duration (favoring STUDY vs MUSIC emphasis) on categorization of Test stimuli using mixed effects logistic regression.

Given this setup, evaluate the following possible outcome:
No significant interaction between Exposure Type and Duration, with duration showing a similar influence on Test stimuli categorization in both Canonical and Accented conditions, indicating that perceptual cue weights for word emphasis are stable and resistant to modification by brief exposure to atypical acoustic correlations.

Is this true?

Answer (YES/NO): NO